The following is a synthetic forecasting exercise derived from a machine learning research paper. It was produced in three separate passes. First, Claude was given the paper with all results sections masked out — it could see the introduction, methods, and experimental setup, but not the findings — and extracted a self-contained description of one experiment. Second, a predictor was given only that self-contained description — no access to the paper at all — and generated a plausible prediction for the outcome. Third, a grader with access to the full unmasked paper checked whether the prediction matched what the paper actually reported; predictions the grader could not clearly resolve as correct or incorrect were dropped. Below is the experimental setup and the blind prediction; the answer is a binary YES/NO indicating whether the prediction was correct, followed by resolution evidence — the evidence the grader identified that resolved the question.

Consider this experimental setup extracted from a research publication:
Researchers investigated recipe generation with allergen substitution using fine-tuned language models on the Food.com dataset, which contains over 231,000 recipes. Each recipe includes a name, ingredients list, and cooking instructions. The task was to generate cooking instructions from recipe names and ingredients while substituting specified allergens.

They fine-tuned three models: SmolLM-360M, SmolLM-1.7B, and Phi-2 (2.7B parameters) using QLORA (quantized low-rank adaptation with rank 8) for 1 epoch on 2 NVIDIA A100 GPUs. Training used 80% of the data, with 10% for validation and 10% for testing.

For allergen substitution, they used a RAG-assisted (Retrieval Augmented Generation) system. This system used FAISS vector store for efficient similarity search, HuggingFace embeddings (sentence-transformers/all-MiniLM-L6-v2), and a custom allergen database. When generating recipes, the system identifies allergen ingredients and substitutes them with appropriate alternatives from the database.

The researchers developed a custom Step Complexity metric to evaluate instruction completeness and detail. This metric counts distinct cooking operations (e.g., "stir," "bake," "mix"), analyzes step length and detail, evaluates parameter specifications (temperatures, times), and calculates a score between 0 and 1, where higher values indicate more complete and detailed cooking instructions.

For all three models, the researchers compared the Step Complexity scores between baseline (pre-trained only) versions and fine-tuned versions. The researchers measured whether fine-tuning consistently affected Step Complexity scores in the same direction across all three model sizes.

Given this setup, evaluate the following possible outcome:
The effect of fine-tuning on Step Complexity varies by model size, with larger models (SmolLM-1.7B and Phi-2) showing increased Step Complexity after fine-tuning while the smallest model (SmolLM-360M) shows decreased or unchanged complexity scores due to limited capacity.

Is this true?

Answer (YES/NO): NO